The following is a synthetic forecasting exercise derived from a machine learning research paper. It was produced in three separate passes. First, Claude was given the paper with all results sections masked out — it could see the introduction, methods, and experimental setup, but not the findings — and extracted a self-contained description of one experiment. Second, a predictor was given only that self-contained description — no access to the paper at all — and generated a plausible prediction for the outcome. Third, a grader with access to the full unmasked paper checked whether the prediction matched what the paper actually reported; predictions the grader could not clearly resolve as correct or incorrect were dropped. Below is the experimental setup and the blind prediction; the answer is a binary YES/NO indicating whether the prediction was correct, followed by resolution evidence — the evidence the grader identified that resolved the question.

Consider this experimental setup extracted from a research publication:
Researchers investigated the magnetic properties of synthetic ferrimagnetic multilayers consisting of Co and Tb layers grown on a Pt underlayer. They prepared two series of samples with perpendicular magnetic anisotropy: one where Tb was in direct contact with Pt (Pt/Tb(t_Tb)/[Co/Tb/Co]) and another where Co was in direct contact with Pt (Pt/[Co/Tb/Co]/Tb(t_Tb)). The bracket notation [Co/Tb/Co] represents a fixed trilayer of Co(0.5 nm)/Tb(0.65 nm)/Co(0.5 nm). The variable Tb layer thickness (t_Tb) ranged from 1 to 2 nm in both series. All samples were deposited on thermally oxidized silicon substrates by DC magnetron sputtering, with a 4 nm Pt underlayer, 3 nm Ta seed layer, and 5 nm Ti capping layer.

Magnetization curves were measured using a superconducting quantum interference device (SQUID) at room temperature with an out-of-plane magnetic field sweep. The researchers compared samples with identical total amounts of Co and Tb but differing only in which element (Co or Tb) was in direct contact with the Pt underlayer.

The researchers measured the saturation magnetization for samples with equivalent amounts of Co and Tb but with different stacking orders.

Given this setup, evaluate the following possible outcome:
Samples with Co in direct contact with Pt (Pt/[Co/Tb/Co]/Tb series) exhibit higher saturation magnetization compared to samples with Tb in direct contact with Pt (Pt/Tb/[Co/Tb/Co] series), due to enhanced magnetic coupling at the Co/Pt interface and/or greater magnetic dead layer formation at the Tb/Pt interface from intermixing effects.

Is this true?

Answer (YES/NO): YES